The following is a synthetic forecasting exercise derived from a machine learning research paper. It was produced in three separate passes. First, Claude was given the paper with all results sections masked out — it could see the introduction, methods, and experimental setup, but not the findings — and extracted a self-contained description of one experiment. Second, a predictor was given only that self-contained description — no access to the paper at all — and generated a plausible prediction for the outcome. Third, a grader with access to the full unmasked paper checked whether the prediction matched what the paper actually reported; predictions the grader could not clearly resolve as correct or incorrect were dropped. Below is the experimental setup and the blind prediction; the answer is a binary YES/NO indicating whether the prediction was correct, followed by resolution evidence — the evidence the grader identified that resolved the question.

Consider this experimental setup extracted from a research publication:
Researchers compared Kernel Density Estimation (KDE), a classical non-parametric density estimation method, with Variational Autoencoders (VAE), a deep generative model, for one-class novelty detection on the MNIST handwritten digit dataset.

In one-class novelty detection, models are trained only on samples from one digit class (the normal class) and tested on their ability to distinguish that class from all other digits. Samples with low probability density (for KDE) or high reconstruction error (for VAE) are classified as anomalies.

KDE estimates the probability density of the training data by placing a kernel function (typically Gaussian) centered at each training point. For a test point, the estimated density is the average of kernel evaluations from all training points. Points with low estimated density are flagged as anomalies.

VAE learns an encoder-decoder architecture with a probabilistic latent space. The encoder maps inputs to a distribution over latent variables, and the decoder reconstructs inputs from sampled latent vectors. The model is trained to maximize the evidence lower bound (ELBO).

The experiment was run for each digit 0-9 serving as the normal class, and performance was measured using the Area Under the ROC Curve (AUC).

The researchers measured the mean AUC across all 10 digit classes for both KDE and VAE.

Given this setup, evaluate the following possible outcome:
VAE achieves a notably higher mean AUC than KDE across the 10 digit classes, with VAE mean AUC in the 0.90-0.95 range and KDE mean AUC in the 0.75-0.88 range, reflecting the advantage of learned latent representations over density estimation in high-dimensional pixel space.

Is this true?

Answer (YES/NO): NO